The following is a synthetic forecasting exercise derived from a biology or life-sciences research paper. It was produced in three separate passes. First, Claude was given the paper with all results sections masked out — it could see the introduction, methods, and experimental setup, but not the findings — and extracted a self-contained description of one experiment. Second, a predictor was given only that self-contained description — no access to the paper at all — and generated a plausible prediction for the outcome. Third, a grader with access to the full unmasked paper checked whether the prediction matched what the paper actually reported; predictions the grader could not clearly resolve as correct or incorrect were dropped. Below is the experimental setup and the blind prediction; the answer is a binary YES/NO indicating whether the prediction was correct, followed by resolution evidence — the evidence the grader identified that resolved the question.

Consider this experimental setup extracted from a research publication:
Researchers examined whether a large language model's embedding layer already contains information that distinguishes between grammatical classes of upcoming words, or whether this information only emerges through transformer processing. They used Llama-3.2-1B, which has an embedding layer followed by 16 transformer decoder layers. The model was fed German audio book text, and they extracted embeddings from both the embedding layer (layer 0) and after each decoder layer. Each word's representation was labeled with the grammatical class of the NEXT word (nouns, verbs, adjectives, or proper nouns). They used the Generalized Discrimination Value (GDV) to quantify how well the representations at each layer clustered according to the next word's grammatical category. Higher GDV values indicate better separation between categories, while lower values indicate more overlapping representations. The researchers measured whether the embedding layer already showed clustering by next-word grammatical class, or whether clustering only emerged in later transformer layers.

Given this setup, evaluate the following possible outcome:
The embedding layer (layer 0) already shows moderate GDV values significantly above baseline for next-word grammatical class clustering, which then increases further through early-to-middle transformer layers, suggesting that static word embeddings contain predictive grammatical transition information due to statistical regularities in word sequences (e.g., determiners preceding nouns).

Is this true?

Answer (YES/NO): YES